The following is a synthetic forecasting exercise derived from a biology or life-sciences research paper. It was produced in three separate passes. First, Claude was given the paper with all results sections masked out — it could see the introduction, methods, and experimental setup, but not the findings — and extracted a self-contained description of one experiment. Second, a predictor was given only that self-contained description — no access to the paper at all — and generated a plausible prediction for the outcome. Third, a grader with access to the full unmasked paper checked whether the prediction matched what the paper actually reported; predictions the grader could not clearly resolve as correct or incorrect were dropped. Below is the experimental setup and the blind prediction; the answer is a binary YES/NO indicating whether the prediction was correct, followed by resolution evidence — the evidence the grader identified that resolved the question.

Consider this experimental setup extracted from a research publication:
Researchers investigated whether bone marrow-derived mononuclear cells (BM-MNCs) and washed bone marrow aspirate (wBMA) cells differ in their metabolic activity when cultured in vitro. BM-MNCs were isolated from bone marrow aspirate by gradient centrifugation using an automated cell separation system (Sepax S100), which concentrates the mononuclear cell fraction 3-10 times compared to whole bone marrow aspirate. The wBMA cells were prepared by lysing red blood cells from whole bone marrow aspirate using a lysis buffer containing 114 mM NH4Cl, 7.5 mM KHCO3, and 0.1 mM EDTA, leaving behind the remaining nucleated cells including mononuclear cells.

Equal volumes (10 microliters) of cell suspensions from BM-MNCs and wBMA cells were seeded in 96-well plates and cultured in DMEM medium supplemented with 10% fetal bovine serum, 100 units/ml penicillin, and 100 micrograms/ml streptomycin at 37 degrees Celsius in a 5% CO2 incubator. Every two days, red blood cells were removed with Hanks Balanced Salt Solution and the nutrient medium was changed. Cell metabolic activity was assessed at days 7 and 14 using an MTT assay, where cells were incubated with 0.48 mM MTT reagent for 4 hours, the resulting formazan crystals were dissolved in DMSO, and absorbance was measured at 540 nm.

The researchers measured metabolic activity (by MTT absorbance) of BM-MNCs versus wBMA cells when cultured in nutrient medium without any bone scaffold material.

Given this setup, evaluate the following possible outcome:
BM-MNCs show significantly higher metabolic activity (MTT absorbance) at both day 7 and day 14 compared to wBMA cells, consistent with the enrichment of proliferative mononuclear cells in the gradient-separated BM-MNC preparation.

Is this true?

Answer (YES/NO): NO